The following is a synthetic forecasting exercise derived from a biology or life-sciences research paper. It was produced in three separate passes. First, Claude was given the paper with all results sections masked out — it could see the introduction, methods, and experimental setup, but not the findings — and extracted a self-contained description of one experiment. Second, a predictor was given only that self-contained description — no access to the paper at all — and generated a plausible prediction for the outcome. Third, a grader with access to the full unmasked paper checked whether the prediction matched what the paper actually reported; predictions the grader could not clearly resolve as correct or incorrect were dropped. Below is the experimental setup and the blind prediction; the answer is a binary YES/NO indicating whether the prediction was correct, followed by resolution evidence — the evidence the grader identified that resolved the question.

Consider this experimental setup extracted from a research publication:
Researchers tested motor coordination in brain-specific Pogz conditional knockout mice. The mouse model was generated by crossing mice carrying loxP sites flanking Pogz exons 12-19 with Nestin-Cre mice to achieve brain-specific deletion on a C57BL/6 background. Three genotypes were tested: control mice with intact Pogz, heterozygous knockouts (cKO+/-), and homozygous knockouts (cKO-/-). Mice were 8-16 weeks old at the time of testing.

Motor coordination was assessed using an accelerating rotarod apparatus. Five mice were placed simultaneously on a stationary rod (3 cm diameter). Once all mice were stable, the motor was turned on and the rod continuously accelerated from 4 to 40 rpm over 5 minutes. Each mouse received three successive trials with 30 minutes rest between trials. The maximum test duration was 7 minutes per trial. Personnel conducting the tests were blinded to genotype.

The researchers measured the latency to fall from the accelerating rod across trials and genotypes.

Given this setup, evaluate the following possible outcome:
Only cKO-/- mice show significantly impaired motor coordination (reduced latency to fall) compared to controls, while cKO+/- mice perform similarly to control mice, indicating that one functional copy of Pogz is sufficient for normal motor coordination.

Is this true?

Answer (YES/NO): NO